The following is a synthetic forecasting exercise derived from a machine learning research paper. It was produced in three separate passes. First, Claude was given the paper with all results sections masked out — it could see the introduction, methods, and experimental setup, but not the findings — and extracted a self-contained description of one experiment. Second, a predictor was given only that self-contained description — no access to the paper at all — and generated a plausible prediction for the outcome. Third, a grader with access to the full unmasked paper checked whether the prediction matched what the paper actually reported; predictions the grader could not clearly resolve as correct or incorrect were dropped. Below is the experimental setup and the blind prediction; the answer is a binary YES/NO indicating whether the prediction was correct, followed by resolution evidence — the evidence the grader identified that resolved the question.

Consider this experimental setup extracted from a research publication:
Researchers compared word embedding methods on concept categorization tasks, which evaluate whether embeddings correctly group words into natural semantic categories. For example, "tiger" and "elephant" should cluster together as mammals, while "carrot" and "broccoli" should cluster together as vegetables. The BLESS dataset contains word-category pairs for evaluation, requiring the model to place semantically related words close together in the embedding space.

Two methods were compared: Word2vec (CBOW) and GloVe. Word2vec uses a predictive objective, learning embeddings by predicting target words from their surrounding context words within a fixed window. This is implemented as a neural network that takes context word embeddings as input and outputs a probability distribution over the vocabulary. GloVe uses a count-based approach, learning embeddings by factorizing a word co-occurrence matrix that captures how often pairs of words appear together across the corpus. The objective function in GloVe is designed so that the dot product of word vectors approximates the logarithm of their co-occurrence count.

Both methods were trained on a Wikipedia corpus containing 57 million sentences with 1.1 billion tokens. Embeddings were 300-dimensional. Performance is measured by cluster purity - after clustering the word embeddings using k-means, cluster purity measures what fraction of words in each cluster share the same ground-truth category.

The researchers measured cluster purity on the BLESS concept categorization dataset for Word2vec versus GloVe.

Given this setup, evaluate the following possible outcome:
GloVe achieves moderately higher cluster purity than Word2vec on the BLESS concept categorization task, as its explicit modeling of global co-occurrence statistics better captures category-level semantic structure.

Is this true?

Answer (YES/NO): YES